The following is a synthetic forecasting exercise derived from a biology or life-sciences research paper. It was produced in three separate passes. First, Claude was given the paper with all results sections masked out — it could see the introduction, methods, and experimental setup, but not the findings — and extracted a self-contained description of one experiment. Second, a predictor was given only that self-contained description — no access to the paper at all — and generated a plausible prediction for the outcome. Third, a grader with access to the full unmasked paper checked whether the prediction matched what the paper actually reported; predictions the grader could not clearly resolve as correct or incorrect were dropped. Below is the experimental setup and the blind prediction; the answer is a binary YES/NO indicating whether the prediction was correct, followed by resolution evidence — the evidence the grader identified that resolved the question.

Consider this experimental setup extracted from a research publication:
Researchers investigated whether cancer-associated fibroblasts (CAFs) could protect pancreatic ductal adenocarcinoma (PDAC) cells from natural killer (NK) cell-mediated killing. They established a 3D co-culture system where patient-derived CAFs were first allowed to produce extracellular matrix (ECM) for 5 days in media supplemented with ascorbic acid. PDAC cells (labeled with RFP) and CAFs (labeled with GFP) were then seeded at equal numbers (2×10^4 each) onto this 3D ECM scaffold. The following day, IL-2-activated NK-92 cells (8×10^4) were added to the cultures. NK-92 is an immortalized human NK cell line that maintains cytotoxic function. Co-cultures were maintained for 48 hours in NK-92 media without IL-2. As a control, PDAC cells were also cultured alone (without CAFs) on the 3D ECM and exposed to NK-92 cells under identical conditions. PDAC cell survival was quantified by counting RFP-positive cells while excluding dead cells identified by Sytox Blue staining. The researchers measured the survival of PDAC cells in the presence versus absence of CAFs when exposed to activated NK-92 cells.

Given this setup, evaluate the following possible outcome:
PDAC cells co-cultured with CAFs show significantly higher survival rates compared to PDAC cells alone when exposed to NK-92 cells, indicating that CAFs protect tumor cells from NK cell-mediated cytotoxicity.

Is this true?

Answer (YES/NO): YES